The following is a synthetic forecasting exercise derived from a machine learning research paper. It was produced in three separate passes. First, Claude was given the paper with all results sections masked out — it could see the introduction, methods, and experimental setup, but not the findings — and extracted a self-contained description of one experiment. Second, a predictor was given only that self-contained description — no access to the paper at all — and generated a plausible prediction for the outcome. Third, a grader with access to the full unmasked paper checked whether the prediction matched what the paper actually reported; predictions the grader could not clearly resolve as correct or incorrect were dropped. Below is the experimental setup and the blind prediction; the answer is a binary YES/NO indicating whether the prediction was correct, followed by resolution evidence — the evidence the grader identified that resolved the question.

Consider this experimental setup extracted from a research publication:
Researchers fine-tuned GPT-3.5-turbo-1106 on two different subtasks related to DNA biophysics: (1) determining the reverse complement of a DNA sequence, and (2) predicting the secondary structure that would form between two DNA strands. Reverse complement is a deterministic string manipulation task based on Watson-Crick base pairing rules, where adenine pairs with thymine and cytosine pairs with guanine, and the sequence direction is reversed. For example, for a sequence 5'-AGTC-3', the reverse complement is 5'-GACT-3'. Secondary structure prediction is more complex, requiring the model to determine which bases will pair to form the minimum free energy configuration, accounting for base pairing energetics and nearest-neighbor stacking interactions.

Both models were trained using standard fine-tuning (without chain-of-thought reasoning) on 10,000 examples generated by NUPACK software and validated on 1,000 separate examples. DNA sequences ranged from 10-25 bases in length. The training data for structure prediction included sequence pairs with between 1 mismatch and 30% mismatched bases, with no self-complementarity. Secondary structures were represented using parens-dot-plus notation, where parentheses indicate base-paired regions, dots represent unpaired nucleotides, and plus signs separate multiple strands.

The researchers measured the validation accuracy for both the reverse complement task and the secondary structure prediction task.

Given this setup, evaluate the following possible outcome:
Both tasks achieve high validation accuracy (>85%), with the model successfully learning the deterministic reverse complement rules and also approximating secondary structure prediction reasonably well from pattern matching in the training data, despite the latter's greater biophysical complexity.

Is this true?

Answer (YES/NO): NO